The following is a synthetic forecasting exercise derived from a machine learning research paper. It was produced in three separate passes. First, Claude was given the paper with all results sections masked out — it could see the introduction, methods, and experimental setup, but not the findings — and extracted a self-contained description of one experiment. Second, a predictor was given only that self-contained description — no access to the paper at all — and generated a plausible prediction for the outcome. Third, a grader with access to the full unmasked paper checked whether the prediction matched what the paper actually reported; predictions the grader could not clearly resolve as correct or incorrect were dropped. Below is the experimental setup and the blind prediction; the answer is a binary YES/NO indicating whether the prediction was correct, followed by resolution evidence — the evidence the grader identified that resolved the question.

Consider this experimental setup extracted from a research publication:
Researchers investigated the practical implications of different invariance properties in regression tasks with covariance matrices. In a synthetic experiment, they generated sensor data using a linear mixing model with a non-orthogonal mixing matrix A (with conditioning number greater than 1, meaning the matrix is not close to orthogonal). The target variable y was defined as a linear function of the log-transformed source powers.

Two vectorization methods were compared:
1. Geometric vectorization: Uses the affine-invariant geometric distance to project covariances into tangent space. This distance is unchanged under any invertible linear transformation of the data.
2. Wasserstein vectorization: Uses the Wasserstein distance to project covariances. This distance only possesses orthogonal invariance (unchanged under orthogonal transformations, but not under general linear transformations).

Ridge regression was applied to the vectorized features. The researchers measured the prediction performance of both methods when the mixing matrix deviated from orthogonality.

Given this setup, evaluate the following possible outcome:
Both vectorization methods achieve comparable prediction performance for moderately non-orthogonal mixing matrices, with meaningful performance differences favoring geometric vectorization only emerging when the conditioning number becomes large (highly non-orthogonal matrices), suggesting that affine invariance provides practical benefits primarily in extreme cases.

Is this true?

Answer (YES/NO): NO